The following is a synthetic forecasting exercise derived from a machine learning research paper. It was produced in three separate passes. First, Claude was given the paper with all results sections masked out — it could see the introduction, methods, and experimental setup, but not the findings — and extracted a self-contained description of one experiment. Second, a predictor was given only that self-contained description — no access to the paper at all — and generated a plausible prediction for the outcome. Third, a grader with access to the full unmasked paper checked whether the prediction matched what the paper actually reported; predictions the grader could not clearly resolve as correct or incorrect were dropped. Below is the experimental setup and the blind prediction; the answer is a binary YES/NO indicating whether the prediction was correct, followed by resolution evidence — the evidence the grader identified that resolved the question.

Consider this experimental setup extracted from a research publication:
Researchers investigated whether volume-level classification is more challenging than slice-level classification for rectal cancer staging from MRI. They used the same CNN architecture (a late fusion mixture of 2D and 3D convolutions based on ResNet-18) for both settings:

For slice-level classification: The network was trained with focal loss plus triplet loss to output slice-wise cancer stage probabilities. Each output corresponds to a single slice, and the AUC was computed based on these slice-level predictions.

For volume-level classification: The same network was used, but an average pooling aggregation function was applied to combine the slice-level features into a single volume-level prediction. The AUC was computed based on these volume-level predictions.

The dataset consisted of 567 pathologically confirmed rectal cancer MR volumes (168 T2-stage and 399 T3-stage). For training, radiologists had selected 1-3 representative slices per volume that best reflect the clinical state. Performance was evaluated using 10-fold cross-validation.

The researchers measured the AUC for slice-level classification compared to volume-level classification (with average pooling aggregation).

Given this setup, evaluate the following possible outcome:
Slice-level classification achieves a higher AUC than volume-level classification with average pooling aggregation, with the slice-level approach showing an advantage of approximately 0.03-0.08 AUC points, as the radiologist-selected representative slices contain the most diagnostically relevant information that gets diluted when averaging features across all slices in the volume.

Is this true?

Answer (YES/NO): NO